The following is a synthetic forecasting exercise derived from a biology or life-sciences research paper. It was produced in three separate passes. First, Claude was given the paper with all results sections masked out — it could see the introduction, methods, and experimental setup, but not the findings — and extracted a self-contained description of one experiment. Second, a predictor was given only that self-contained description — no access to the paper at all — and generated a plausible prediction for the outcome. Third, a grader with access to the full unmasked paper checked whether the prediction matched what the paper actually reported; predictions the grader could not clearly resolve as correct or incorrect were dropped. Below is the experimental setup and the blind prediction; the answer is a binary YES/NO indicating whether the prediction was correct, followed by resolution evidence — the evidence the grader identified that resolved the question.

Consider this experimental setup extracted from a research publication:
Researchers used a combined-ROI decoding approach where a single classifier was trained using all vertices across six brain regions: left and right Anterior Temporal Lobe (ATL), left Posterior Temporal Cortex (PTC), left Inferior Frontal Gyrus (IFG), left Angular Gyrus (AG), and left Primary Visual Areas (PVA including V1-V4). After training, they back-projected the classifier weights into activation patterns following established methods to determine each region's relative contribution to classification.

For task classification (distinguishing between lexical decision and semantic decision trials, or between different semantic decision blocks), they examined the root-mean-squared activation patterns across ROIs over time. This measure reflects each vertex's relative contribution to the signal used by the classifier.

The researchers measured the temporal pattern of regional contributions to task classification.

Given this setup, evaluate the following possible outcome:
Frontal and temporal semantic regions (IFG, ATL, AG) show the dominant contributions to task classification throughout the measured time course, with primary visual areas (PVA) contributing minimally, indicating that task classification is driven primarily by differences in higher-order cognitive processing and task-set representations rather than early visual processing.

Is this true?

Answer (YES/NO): NO